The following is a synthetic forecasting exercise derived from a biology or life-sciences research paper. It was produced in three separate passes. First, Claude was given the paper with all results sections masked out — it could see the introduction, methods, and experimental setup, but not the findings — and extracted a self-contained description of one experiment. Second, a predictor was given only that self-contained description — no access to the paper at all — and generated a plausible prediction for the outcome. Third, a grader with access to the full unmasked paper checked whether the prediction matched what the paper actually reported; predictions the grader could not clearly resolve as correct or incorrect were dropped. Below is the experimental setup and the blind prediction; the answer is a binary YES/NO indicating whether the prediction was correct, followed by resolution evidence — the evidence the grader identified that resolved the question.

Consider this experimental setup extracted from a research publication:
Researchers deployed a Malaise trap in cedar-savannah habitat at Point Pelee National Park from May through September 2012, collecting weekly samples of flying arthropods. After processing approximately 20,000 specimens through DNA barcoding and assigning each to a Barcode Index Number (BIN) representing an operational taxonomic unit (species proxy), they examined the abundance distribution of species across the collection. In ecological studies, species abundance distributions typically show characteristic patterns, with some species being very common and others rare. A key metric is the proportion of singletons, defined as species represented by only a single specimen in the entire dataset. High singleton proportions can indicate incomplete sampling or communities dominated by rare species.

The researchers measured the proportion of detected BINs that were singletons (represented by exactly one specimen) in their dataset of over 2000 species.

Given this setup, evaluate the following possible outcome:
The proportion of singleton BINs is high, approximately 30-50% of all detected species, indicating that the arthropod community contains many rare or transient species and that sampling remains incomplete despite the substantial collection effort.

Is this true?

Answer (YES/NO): YES